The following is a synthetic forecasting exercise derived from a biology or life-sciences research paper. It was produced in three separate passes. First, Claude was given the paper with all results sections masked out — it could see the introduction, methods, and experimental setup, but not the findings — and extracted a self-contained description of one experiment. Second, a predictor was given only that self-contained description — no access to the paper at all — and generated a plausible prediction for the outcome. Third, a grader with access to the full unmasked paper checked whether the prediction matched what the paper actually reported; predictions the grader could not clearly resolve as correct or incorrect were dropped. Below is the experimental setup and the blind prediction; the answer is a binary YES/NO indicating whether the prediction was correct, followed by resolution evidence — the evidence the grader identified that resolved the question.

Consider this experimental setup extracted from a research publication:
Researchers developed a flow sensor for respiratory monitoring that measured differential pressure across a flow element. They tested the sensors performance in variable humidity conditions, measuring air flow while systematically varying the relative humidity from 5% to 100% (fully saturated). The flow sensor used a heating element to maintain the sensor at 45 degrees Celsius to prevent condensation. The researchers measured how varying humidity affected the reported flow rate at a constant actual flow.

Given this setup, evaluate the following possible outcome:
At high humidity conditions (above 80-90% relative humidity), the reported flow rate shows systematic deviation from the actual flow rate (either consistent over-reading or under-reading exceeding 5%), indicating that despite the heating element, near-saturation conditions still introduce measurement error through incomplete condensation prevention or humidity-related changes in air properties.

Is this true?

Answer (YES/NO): NO